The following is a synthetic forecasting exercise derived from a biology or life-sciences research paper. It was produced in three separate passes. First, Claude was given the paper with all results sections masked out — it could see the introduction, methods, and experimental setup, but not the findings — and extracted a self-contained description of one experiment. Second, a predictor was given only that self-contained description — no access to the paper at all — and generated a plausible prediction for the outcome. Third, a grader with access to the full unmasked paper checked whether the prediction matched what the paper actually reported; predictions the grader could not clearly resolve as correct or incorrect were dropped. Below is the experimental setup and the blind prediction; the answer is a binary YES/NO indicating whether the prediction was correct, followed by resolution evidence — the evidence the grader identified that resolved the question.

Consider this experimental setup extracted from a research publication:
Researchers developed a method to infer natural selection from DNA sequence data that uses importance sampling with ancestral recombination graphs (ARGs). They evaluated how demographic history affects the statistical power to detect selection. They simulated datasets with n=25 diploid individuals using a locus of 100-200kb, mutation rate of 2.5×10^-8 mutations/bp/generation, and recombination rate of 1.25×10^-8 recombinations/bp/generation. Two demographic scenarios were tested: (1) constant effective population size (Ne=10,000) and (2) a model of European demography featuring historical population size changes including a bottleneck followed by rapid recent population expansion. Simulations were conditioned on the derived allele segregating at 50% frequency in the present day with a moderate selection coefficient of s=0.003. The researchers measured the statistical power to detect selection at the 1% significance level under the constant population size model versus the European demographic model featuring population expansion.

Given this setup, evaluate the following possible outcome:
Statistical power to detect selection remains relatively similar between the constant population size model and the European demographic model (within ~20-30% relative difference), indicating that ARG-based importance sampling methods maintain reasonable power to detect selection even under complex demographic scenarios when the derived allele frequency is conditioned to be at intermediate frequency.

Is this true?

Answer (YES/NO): NO